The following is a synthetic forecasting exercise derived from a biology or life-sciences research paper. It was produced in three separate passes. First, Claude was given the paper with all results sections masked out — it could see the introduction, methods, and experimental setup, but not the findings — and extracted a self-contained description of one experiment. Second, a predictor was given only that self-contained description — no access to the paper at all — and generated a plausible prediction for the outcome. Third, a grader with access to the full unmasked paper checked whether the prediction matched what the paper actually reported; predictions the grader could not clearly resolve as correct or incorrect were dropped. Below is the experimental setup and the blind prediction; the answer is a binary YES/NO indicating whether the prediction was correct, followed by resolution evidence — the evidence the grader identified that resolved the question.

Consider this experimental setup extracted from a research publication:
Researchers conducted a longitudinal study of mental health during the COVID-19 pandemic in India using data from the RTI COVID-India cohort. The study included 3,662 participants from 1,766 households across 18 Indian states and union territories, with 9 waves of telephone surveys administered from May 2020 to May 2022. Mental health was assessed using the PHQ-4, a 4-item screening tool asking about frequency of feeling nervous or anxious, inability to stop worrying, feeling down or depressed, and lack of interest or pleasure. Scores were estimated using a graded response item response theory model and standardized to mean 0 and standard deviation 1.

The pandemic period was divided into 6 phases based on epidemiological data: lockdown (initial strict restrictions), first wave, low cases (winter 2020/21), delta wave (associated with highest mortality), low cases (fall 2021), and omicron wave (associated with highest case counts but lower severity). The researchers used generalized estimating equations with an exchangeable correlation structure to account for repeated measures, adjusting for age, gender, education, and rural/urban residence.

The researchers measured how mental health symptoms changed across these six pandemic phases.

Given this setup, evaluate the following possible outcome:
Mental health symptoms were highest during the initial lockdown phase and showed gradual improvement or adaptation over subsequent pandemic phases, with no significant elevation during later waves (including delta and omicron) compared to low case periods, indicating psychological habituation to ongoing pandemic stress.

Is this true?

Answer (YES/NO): NO